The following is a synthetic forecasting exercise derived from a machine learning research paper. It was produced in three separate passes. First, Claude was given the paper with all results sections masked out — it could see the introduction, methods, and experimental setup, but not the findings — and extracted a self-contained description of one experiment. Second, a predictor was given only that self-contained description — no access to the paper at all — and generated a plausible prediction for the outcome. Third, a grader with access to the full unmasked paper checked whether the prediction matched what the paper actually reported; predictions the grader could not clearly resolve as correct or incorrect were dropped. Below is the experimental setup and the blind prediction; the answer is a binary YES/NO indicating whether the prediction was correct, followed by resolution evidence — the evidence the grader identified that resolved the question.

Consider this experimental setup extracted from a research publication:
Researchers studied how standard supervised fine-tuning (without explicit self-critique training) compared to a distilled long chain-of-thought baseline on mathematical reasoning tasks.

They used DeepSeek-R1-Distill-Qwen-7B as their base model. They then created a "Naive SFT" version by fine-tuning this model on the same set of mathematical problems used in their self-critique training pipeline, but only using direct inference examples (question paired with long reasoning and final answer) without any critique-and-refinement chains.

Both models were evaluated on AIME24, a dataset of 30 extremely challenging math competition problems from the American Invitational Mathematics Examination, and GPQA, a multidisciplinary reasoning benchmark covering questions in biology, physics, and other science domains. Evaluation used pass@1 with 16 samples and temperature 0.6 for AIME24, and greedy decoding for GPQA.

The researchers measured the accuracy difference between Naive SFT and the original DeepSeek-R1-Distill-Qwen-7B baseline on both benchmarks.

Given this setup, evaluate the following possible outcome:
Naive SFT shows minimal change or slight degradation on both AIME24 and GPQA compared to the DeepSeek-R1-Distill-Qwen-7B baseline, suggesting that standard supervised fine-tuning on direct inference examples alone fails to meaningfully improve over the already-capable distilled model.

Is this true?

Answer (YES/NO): NO